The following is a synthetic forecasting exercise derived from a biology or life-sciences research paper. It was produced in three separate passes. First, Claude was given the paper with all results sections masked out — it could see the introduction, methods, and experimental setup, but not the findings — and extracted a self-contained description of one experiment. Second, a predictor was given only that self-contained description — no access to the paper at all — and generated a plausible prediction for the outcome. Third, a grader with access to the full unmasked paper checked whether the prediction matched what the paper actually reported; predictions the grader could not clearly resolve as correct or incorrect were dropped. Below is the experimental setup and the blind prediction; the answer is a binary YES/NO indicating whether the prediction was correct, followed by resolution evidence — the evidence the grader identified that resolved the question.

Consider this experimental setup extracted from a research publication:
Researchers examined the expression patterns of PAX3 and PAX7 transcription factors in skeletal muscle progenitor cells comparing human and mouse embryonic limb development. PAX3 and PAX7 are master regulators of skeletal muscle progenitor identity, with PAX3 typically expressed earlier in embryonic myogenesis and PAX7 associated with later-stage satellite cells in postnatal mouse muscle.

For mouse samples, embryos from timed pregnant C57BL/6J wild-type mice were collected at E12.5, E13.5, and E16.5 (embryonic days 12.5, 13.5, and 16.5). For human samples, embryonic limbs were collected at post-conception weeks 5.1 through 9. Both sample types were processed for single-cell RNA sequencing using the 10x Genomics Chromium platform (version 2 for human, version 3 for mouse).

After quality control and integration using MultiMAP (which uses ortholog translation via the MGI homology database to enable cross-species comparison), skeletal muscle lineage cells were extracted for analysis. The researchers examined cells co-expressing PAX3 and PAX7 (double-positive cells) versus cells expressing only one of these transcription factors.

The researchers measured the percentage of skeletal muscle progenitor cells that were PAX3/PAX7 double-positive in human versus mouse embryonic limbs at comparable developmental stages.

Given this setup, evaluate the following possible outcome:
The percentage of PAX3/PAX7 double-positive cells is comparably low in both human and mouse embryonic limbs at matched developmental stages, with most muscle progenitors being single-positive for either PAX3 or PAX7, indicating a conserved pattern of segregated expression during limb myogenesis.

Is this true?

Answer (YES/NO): NO